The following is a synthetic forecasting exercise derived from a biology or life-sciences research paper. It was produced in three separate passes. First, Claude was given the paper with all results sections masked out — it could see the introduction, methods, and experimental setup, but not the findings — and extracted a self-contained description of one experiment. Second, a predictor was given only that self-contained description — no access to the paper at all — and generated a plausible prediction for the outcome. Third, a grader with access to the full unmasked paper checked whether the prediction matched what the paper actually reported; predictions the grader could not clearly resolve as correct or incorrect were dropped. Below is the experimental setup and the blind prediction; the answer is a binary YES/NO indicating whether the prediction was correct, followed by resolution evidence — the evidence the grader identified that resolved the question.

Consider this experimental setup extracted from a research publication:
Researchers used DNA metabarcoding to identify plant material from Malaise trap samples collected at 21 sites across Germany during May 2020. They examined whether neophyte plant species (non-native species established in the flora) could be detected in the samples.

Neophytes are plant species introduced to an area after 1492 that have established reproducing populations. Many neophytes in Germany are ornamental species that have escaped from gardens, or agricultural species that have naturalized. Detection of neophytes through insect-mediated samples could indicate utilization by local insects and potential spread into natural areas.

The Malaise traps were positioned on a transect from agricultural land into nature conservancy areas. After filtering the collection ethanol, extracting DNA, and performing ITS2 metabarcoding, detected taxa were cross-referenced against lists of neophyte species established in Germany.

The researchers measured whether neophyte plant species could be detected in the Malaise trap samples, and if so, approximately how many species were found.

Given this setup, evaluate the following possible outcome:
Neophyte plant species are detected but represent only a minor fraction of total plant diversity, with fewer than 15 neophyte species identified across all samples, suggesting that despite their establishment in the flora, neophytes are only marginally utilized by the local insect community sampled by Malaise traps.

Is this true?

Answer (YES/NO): YES